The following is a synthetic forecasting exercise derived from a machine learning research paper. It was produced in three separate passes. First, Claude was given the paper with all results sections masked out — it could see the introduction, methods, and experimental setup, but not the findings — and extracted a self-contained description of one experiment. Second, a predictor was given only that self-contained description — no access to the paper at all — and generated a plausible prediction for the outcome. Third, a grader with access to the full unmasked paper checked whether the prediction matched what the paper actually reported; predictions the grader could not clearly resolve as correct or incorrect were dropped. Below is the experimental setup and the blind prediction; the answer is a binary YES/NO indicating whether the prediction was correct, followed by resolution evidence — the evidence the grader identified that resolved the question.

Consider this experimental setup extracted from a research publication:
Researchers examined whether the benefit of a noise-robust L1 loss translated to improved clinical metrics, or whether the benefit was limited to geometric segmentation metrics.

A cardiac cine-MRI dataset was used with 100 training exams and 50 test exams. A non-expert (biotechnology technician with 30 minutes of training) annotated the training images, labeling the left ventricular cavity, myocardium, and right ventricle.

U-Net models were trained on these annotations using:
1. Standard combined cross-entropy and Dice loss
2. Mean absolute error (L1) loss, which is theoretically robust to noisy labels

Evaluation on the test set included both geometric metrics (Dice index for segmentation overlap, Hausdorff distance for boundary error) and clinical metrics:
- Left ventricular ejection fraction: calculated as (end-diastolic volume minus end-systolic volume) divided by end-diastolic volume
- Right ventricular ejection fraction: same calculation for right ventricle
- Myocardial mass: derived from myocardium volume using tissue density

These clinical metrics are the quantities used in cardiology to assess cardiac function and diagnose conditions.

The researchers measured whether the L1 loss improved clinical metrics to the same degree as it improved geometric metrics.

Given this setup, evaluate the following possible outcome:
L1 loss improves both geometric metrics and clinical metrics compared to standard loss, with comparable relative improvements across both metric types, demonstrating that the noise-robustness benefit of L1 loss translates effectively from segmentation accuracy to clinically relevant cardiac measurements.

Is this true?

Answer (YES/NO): NO